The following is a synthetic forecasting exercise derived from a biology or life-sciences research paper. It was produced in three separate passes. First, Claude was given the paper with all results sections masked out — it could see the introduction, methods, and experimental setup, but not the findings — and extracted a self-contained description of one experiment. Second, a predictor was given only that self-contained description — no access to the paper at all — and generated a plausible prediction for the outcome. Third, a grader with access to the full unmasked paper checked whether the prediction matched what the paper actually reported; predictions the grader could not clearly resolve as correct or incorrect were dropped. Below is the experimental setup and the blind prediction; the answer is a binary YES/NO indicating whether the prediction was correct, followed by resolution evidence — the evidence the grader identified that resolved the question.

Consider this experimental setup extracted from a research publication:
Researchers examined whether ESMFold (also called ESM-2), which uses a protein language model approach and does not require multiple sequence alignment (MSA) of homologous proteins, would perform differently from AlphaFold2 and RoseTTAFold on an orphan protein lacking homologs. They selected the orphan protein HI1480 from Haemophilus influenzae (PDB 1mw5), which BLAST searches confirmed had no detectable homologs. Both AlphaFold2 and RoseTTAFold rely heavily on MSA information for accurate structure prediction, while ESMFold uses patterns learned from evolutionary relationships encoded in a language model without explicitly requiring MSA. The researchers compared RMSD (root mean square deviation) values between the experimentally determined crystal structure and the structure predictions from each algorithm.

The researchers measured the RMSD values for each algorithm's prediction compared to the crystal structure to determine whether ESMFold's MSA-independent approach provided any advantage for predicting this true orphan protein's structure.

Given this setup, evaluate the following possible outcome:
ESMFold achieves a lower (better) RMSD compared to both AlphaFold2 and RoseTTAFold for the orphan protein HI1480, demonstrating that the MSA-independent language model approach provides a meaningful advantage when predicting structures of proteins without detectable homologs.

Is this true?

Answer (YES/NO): NO